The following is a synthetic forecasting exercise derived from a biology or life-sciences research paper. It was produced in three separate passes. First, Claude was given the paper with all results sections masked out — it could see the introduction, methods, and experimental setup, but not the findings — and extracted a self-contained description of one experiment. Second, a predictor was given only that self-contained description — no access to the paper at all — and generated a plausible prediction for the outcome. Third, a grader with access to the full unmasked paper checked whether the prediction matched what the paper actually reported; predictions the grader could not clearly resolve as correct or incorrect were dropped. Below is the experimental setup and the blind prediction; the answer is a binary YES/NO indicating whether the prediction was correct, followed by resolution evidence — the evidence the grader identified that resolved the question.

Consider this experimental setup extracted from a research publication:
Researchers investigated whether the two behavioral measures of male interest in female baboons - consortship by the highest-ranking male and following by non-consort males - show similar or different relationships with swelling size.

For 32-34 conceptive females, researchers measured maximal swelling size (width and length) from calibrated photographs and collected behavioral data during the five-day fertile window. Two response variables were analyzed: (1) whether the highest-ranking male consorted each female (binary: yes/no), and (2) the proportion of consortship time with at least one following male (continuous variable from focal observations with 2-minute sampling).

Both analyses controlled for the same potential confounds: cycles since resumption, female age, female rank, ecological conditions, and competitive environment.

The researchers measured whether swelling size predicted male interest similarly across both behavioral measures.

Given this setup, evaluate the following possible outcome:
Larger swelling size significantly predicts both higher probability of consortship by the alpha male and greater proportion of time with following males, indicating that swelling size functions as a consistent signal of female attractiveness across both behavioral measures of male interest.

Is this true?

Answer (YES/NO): NO